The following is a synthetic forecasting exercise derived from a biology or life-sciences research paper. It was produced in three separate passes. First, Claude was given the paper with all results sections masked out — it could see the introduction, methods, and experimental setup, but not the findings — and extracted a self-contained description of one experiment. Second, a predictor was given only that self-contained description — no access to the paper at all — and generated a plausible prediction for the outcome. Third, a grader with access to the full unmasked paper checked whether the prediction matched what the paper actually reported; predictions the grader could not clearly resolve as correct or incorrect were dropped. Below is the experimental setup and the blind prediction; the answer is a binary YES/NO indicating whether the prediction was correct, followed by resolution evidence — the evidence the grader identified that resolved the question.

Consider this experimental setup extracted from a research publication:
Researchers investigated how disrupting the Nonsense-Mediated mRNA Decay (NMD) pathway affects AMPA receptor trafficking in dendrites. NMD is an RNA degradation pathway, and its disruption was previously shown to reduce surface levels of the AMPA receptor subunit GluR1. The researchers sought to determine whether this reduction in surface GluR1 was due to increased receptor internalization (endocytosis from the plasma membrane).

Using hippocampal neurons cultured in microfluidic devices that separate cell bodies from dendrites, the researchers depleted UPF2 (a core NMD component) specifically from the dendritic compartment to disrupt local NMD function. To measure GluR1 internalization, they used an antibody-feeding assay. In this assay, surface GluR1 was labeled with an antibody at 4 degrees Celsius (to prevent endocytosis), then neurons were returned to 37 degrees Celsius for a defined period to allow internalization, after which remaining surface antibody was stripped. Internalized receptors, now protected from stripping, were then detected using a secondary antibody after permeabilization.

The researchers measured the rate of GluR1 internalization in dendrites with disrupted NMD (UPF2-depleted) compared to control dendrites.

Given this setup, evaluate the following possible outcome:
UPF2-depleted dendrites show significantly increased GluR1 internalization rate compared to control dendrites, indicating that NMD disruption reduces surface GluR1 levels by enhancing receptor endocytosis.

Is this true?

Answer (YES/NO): YES